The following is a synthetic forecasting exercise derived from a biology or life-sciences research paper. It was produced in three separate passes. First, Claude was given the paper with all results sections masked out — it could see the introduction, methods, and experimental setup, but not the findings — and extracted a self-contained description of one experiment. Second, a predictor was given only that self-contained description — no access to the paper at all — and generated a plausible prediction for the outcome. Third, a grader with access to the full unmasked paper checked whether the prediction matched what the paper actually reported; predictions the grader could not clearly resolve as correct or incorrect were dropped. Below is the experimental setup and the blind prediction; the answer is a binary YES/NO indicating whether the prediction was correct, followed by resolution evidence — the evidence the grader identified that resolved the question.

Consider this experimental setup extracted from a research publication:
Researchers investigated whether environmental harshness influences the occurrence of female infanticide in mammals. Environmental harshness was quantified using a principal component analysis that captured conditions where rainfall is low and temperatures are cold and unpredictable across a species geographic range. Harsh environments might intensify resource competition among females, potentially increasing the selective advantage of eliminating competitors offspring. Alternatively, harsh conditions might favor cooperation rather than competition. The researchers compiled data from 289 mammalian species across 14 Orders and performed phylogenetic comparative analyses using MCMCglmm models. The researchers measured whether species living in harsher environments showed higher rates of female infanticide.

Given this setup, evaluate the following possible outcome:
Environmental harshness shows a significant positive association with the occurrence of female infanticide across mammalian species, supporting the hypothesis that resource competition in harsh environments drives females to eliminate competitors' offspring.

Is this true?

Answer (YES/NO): YES